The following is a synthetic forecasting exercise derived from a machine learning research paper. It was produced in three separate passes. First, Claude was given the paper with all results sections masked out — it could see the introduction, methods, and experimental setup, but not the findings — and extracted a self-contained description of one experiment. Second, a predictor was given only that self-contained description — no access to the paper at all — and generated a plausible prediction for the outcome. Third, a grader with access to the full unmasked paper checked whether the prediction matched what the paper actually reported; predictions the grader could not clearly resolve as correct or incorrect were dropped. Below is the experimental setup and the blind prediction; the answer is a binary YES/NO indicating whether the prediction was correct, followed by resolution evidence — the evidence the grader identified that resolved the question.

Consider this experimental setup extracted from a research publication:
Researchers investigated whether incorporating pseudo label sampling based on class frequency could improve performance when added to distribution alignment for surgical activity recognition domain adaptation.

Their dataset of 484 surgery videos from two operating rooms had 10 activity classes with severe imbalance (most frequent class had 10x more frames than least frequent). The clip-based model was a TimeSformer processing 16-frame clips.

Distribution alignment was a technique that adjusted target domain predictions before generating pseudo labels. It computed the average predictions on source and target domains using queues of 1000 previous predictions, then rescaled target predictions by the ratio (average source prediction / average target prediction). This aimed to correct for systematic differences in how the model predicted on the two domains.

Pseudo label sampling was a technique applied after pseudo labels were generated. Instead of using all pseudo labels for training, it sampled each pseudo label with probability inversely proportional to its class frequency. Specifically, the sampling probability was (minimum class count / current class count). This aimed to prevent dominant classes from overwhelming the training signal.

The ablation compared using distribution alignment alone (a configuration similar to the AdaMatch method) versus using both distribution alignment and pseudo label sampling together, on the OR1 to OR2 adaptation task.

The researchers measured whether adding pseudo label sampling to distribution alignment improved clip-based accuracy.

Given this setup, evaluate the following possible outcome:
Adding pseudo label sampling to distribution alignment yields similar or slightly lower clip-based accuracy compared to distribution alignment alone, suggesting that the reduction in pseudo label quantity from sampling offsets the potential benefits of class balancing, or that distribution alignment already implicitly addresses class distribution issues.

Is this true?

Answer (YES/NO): NO